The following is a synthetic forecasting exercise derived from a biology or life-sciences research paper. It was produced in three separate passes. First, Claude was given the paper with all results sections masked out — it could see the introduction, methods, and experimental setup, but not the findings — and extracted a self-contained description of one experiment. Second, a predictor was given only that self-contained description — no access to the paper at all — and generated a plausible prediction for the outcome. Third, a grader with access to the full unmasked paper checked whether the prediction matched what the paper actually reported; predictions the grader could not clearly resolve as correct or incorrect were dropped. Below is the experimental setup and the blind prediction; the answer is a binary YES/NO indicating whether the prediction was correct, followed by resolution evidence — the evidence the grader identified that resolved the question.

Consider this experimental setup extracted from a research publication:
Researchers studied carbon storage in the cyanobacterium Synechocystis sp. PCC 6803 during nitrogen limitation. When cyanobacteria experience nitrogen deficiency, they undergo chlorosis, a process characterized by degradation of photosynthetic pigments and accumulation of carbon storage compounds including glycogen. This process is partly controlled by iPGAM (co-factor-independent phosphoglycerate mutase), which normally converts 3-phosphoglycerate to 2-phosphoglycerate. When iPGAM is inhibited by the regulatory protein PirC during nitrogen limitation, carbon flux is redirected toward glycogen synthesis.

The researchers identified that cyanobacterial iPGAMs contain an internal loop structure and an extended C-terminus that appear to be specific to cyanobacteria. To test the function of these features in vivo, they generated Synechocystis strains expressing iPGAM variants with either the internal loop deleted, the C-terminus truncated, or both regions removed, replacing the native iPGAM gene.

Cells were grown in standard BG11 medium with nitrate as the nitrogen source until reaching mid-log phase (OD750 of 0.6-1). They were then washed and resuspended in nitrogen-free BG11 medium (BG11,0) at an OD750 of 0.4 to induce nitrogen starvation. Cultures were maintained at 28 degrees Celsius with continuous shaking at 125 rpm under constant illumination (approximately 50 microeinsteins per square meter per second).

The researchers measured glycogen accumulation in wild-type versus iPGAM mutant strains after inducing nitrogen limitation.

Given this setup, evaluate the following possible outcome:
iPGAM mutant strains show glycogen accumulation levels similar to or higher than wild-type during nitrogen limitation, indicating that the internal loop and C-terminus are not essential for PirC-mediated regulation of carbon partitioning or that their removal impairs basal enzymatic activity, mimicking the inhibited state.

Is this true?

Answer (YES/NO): NO